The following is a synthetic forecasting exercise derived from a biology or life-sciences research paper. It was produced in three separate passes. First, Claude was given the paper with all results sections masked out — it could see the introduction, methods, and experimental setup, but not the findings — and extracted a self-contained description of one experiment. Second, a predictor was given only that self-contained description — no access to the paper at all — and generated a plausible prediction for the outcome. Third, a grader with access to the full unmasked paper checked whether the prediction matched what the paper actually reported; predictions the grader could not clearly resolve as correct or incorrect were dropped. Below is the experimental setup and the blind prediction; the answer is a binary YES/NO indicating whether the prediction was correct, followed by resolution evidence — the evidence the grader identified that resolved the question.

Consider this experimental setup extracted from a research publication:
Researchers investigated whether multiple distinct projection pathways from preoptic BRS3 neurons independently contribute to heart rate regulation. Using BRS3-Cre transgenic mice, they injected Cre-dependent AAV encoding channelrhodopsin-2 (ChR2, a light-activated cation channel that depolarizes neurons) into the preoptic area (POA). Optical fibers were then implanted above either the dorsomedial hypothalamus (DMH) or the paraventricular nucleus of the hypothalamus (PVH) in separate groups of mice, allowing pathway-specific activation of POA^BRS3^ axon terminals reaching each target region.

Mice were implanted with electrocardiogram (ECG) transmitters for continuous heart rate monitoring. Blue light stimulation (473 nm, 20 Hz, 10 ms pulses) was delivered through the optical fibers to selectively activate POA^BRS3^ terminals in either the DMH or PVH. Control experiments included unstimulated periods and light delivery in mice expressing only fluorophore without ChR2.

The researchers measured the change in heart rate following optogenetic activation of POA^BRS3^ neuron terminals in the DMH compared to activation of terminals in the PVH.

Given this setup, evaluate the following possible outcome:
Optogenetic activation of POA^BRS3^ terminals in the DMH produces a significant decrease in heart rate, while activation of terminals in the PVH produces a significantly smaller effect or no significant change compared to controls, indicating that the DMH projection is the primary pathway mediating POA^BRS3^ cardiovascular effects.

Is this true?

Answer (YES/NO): NO